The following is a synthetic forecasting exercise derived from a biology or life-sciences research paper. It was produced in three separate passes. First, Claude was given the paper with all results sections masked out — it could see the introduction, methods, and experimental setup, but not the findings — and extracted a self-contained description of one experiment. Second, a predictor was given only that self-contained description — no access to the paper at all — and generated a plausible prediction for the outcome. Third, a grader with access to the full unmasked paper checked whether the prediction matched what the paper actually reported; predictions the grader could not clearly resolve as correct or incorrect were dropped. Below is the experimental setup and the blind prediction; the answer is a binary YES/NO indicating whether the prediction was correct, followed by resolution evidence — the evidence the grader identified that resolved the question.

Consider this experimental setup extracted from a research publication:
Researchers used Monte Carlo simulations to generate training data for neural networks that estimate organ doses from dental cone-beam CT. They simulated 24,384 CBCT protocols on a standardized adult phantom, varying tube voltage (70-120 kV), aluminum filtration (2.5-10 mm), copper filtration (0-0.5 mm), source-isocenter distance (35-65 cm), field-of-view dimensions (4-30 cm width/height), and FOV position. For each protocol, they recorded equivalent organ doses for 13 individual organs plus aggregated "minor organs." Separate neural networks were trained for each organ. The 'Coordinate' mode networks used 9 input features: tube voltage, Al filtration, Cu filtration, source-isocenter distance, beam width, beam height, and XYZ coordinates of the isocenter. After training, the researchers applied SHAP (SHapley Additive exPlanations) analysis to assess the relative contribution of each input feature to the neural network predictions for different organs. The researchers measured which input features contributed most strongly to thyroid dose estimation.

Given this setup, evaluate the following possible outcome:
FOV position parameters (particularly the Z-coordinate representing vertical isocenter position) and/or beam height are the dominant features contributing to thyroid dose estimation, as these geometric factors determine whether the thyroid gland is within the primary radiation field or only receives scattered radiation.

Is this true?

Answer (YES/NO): YES